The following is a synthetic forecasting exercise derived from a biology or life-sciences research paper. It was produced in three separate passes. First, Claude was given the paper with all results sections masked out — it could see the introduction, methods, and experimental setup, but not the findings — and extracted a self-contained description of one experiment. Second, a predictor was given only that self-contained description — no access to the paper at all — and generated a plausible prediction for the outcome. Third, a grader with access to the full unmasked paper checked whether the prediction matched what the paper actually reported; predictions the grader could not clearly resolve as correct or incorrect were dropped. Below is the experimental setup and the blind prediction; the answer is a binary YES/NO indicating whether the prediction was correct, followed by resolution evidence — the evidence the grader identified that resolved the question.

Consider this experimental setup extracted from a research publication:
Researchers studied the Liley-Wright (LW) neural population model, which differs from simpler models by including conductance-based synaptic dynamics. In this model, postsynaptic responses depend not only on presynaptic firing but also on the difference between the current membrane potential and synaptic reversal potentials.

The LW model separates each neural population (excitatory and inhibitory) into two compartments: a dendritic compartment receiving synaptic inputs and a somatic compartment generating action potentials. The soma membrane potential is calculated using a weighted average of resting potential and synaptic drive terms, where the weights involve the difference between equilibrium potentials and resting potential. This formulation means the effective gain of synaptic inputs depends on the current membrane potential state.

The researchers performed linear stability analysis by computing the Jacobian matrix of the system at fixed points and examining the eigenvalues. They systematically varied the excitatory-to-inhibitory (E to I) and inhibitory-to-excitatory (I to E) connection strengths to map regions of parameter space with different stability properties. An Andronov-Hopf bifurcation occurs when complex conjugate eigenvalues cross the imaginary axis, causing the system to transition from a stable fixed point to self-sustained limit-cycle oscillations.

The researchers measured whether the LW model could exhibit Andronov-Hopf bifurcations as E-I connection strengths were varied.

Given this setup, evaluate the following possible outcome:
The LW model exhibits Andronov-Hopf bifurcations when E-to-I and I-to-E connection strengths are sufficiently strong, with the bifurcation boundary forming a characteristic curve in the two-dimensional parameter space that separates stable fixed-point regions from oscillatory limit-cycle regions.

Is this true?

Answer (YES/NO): NO